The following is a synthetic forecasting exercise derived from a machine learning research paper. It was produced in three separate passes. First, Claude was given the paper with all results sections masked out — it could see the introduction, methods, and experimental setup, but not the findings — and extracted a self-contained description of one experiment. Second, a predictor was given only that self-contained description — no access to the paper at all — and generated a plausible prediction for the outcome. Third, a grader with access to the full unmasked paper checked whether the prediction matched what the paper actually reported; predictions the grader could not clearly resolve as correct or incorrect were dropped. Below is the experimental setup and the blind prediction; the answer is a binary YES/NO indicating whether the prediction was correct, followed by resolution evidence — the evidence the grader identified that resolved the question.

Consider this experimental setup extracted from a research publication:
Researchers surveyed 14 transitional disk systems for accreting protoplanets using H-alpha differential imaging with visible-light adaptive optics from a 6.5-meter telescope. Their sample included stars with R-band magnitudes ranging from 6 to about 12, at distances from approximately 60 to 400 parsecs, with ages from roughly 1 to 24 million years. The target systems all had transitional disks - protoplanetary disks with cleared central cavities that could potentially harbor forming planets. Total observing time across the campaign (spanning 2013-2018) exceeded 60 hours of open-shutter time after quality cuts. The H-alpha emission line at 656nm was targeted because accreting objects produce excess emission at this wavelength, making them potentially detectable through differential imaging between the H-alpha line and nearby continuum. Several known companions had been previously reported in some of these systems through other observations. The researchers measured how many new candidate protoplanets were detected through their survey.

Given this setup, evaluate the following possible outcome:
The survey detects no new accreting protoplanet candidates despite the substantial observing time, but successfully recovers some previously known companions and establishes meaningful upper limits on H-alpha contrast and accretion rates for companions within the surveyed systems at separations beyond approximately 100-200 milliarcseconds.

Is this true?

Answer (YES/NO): NO